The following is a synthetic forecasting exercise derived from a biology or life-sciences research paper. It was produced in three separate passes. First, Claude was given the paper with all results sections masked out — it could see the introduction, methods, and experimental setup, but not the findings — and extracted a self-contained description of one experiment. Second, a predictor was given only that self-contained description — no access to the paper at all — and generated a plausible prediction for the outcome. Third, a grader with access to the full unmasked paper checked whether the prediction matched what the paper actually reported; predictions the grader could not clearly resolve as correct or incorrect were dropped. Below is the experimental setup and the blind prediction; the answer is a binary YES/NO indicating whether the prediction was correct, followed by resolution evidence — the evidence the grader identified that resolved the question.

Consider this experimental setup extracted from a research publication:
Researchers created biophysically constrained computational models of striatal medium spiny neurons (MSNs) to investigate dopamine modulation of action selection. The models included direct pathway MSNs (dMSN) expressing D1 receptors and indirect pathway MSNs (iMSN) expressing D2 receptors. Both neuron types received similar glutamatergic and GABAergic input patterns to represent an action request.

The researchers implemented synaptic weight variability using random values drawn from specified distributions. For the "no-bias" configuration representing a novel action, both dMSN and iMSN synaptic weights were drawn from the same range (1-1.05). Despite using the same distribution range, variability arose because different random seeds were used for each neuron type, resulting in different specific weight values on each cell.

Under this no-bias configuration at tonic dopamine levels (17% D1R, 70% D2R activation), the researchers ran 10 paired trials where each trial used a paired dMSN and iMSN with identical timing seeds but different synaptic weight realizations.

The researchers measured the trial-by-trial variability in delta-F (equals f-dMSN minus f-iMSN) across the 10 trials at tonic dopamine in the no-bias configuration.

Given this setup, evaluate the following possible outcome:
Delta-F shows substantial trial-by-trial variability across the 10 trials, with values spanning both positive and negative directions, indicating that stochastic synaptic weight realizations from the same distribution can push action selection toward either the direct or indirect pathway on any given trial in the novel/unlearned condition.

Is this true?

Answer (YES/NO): NO